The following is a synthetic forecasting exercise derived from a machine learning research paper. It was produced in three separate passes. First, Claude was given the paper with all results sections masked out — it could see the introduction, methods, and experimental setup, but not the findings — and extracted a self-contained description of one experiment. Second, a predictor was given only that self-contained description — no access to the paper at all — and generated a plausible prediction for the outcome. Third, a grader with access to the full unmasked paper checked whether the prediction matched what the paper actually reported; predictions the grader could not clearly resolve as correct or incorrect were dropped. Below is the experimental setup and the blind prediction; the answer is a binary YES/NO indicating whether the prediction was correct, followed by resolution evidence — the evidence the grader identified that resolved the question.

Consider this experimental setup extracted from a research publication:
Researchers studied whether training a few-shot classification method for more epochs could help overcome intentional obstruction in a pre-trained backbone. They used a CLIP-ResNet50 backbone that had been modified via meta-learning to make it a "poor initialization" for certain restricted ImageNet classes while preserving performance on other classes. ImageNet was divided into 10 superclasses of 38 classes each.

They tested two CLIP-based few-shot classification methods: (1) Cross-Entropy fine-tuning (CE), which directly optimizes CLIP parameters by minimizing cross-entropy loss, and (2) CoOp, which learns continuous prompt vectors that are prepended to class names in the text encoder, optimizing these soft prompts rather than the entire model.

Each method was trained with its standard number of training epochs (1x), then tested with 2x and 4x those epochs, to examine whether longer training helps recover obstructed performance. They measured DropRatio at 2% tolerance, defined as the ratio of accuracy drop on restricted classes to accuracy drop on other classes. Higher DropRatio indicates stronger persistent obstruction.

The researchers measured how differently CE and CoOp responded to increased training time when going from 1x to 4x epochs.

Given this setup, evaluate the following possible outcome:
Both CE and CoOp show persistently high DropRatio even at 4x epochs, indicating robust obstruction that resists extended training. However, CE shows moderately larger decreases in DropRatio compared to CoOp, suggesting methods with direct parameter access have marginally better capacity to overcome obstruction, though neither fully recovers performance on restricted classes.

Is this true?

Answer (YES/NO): NO